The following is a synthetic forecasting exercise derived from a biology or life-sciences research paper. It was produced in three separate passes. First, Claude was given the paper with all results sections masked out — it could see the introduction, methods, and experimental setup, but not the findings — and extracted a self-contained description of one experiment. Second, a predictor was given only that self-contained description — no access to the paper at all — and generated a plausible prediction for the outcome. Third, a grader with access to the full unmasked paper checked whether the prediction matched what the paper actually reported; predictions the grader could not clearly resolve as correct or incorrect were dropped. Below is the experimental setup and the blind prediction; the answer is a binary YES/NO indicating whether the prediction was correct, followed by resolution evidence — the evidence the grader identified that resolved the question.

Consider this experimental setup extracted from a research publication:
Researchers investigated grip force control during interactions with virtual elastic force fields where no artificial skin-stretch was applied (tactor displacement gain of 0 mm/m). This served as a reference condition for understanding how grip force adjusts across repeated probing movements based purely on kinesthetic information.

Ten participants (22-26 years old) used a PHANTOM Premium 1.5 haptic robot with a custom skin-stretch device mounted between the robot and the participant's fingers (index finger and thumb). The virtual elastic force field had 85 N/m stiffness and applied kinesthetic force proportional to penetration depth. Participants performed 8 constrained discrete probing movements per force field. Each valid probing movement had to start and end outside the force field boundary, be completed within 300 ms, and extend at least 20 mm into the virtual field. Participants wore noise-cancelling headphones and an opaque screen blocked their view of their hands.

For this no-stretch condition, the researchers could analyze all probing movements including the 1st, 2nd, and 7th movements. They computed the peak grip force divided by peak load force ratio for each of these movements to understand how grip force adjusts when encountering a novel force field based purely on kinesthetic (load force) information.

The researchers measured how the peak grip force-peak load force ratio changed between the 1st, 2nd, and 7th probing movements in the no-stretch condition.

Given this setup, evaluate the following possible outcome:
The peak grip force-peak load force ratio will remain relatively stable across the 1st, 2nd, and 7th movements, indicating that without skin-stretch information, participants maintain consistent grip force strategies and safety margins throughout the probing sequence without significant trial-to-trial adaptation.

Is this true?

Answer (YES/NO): NO